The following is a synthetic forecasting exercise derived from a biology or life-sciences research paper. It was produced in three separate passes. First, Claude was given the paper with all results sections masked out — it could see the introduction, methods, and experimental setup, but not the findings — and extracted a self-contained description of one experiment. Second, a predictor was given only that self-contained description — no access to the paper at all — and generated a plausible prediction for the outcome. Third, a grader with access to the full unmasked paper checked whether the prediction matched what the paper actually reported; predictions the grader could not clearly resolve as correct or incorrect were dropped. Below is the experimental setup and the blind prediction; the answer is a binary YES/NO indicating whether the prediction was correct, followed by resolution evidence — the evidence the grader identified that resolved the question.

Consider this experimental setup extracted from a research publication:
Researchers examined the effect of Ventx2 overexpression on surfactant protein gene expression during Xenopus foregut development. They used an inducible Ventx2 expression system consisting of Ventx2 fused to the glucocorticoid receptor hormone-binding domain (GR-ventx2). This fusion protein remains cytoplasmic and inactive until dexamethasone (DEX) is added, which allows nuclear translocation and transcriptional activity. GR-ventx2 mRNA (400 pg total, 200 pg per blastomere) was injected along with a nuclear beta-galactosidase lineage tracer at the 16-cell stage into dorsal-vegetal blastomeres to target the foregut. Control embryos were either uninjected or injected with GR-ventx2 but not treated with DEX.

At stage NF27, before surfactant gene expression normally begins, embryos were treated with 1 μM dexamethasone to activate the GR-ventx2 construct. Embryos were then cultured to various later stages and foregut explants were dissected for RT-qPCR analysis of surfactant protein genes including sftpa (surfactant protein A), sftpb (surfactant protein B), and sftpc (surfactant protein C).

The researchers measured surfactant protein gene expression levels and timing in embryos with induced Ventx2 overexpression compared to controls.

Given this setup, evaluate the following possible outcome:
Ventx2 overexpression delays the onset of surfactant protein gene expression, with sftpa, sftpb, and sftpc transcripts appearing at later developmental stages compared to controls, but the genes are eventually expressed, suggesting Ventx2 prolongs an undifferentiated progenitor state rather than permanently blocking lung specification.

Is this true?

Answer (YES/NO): NO